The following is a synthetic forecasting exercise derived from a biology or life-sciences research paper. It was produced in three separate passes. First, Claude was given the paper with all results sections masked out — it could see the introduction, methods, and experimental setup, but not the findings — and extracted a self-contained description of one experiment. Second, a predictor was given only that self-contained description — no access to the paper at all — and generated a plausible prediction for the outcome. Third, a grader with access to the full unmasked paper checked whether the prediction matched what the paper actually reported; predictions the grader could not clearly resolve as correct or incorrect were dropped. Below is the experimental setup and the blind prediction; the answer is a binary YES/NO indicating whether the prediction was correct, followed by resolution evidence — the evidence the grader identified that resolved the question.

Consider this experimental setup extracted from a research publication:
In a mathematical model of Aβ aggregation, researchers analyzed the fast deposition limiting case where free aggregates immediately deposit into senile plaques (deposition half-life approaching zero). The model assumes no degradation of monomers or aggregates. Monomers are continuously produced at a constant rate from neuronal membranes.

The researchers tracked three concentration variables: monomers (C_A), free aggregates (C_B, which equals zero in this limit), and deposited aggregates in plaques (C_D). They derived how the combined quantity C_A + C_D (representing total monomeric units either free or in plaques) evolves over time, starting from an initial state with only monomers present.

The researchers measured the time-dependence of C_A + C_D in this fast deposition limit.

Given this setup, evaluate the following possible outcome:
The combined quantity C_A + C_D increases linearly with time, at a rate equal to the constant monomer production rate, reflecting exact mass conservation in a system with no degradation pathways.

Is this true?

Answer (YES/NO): YES